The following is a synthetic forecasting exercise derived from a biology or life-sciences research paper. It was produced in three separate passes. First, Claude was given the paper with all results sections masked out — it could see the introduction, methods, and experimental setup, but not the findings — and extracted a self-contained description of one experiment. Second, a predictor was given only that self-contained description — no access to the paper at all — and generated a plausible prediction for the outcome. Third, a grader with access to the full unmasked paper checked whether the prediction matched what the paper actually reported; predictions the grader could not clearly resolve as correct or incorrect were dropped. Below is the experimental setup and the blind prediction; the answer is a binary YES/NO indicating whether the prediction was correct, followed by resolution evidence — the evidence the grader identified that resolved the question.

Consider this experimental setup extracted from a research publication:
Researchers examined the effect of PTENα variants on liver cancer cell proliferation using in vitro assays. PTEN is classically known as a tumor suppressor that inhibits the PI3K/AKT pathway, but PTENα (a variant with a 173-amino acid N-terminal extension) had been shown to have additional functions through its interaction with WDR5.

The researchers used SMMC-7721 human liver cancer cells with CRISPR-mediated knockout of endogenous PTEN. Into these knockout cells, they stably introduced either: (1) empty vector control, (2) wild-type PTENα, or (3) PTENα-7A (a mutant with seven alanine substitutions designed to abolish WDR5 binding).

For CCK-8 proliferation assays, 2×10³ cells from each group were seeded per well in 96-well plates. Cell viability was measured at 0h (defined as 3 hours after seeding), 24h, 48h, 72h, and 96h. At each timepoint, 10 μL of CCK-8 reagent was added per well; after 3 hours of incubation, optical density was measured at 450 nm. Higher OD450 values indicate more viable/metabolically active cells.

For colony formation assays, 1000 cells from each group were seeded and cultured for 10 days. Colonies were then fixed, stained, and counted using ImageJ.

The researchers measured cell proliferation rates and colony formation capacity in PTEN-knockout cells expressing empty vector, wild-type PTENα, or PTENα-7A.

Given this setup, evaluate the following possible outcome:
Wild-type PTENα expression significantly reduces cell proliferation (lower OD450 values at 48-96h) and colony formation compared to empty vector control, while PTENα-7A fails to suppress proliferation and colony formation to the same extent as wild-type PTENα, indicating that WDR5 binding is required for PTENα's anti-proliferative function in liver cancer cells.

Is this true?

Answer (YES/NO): NO